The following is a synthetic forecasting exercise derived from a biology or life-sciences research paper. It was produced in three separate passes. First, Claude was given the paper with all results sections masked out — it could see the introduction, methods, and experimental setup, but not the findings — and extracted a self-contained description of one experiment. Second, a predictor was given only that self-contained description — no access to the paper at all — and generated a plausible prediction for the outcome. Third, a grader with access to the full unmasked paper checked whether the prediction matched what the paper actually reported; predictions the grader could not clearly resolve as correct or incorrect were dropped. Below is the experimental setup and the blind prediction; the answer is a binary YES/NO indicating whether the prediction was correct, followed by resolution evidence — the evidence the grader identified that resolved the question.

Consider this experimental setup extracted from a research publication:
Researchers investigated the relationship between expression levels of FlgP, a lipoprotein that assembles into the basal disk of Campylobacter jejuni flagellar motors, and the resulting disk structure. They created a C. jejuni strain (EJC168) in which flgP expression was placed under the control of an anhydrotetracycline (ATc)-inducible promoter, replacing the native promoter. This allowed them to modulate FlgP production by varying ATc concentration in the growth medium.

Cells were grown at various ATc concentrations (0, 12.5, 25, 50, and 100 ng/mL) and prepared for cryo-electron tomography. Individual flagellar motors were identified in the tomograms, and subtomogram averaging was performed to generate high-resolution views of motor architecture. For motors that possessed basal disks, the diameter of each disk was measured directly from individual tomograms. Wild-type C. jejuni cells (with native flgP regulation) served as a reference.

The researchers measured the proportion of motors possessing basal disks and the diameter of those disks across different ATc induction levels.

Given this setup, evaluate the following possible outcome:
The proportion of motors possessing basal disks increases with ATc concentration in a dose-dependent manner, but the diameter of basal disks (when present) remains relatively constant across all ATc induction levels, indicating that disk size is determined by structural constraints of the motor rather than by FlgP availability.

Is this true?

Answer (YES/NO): NO